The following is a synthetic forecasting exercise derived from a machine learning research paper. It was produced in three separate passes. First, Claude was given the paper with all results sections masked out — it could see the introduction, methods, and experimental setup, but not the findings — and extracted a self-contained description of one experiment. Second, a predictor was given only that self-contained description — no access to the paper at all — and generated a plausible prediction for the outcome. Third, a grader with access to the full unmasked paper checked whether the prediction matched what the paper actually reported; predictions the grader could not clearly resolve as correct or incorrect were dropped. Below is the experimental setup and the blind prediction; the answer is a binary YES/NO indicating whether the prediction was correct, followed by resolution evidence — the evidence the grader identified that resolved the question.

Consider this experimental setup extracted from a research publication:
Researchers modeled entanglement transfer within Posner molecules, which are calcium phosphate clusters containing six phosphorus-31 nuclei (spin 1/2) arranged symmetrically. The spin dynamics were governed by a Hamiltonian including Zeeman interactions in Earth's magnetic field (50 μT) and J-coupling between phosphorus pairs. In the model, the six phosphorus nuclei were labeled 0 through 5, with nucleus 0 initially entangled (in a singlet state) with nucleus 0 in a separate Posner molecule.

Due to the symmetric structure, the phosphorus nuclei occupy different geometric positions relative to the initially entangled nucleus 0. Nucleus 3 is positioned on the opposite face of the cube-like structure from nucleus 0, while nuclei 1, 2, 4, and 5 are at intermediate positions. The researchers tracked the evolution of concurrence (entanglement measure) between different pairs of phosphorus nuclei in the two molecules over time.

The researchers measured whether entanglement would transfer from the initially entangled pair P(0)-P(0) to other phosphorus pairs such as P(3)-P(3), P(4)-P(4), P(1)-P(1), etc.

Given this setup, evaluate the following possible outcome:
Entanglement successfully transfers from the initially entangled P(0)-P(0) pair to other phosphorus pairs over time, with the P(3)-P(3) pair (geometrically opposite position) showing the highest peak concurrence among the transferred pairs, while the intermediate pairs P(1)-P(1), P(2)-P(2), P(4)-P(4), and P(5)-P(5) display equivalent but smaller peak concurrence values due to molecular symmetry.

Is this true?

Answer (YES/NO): NO